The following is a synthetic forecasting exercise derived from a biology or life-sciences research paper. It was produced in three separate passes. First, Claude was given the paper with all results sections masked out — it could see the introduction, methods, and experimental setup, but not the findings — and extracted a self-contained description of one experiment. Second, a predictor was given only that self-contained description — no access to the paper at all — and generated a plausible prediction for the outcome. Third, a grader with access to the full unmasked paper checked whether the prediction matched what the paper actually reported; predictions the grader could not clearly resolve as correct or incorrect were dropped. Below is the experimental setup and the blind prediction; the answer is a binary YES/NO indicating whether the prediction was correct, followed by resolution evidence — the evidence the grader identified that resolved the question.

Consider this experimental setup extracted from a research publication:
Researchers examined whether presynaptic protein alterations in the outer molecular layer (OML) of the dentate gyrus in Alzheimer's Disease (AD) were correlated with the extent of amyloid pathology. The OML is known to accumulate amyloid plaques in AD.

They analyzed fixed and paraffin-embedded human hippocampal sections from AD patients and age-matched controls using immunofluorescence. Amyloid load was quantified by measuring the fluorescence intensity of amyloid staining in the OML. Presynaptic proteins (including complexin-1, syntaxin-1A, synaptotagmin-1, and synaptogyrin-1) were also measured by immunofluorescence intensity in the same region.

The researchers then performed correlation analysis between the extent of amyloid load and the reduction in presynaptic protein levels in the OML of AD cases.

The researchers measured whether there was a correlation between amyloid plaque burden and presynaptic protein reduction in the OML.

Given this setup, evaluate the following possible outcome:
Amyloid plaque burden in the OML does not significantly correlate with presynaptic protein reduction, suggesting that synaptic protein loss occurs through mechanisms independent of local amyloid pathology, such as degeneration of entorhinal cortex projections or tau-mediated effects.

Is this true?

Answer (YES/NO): YES